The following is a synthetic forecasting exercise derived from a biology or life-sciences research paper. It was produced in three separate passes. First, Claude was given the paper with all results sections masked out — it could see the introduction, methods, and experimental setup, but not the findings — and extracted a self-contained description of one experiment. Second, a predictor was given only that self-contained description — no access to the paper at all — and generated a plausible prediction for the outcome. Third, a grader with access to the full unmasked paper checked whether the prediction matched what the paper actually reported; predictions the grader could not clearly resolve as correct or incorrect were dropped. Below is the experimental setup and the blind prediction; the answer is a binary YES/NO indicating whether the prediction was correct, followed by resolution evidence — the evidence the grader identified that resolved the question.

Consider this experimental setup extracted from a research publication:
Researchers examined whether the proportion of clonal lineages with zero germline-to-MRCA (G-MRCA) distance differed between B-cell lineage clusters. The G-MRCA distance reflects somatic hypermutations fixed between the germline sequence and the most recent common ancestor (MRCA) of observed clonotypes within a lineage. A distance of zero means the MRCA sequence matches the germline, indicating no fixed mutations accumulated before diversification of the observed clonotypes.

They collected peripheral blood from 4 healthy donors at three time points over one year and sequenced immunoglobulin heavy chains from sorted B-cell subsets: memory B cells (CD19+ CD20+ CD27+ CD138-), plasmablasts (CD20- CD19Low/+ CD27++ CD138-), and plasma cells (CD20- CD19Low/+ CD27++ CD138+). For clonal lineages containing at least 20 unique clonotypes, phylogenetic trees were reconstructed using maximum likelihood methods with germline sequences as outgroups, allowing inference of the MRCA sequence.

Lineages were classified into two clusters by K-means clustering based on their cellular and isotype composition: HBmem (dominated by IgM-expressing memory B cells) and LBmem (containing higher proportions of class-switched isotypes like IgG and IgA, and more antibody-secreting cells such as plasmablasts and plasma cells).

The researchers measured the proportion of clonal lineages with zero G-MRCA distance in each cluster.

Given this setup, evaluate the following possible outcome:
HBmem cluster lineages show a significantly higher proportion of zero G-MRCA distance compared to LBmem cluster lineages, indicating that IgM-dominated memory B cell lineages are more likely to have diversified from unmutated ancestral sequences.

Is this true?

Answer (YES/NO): YES